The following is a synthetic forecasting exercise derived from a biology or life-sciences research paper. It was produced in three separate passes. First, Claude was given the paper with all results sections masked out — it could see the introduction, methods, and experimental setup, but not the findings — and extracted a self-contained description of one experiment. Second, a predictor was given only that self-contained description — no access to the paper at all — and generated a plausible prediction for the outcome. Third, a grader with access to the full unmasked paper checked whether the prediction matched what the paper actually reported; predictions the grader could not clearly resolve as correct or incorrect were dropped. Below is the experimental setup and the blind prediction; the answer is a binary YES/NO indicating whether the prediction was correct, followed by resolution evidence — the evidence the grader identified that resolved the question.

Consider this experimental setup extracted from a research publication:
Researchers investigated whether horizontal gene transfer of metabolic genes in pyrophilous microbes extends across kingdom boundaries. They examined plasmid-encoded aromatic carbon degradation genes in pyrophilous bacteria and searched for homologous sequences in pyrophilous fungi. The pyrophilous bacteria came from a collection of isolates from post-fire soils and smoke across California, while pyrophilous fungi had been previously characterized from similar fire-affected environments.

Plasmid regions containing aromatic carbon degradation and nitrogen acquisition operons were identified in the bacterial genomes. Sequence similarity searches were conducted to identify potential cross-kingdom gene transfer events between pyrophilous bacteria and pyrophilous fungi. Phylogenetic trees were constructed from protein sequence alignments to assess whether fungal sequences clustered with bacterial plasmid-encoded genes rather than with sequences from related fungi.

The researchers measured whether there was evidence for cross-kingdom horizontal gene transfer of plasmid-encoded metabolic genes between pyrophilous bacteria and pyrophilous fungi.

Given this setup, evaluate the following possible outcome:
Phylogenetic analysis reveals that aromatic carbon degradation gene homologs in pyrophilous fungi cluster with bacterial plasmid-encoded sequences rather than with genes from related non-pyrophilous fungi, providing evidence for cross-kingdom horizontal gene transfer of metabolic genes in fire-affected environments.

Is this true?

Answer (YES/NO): YES